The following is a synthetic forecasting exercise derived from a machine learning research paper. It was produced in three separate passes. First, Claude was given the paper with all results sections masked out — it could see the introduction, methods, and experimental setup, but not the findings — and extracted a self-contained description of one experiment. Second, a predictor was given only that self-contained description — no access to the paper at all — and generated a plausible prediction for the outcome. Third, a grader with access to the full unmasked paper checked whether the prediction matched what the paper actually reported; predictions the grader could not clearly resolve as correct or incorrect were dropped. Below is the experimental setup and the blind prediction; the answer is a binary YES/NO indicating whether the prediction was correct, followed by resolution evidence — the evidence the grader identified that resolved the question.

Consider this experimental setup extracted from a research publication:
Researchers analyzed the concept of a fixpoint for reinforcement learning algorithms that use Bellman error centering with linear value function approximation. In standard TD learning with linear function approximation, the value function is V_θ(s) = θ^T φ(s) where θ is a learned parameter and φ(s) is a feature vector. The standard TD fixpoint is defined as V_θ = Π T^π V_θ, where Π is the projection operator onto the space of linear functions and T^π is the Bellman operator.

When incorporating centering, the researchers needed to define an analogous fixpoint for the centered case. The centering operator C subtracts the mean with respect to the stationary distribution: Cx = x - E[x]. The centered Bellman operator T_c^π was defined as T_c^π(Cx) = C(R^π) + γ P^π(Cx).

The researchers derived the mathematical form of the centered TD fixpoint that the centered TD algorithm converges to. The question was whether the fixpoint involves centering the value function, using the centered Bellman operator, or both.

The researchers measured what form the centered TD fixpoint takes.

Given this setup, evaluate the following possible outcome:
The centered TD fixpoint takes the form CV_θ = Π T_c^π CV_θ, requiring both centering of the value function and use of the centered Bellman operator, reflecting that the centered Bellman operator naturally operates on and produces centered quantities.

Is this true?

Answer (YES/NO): YES